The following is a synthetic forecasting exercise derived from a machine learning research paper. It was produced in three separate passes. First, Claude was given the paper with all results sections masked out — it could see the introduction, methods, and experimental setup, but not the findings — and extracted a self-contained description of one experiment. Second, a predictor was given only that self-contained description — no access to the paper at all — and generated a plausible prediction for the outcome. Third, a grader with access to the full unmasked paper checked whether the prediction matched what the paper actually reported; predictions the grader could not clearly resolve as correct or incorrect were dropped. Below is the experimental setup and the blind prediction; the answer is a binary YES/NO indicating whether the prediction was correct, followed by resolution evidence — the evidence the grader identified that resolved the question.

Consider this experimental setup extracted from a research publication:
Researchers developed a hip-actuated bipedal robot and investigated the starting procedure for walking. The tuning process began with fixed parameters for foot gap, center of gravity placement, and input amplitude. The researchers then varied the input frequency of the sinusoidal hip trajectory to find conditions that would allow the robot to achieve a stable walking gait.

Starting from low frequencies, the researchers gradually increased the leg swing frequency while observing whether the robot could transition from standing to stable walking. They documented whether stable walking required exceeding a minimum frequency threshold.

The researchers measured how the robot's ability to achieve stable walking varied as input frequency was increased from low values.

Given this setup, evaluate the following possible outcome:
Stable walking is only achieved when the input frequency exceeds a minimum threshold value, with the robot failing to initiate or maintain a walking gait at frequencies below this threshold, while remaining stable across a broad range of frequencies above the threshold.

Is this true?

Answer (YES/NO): YES